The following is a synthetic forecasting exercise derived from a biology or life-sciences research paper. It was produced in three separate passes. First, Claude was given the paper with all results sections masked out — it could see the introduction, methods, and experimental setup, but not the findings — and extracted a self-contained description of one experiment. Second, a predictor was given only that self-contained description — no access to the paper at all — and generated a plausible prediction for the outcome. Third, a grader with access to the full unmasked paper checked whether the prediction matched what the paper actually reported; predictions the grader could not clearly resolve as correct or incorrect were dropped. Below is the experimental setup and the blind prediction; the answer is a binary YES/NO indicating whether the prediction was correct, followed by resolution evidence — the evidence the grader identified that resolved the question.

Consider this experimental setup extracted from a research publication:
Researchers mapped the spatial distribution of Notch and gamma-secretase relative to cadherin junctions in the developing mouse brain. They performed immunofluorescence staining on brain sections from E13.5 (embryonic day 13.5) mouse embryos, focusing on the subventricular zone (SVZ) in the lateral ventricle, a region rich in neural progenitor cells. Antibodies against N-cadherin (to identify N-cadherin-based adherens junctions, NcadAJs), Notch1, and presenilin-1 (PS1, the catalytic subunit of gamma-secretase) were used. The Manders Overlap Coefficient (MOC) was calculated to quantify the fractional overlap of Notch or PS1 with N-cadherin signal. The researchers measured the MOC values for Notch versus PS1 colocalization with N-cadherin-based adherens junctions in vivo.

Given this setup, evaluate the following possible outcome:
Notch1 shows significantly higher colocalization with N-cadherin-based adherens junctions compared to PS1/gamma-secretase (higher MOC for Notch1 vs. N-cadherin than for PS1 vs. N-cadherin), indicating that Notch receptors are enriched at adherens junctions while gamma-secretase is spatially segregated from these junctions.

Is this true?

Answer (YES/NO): NO